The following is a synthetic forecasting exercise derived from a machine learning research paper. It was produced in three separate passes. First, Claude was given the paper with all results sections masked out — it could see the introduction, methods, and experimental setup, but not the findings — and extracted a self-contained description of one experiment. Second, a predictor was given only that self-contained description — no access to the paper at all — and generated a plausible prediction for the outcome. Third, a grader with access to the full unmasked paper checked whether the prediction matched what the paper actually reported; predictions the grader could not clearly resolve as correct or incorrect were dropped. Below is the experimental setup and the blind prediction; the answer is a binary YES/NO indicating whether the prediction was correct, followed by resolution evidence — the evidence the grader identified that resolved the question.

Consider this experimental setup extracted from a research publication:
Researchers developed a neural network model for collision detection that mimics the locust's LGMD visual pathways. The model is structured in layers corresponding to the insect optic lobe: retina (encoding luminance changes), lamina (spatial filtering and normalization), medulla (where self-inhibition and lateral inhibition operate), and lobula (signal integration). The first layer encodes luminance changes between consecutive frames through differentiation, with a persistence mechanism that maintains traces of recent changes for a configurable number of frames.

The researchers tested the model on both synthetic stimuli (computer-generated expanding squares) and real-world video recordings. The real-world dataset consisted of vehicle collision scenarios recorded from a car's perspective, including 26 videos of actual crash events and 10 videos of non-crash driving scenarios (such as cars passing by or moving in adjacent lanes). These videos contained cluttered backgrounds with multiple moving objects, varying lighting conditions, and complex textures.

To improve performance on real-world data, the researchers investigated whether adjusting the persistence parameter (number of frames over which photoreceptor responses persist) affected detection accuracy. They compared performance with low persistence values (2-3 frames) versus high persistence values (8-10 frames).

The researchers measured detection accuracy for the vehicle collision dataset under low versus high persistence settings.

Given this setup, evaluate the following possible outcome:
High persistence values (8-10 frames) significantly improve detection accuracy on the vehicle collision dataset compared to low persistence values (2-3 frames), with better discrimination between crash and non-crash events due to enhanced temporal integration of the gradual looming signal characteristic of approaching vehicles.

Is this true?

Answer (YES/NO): YES